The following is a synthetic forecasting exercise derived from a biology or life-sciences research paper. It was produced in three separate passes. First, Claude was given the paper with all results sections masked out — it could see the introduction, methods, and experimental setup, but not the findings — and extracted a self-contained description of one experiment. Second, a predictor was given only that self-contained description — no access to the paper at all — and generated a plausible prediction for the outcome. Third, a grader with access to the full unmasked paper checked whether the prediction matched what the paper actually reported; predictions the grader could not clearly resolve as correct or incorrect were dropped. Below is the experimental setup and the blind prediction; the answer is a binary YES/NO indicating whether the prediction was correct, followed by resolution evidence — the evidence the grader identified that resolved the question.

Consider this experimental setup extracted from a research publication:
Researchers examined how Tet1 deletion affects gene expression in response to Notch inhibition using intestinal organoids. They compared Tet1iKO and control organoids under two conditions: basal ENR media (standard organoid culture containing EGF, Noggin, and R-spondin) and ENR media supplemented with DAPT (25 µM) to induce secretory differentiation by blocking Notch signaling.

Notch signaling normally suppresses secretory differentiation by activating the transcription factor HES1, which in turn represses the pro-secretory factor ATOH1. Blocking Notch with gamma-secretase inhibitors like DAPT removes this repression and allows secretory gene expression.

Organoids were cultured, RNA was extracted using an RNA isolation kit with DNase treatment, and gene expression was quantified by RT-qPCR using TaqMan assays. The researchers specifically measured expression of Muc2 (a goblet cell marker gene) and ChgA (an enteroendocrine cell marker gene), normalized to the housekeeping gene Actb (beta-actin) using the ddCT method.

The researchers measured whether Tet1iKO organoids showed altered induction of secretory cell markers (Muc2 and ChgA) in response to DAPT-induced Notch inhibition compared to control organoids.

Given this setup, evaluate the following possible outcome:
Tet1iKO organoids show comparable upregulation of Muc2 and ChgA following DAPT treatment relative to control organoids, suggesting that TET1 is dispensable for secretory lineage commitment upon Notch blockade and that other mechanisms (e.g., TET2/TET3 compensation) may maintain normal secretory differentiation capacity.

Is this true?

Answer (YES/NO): NO